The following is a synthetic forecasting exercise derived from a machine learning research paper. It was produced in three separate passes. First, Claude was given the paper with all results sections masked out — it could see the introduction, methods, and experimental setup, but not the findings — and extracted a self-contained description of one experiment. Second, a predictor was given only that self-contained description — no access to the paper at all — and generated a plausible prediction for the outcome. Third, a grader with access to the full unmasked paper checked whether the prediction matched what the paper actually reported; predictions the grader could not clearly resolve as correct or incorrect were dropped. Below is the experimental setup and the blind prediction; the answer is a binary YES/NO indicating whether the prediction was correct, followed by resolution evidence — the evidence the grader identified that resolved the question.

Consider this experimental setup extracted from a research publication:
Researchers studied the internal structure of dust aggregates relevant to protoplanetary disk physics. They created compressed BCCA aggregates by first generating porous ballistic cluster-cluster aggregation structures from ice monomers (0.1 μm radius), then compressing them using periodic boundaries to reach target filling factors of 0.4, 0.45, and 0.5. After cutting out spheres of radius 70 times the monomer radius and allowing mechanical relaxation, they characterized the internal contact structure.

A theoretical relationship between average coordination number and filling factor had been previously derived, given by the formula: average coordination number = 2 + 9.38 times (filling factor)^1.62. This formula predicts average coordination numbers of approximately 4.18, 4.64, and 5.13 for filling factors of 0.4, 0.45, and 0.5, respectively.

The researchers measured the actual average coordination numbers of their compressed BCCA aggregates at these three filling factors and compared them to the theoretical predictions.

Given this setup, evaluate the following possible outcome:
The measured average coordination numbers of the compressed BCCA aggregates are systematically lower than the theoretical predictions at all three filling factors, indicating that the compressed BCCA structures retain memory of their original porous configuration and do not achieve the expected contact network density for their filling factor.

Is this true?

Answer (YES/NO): NO